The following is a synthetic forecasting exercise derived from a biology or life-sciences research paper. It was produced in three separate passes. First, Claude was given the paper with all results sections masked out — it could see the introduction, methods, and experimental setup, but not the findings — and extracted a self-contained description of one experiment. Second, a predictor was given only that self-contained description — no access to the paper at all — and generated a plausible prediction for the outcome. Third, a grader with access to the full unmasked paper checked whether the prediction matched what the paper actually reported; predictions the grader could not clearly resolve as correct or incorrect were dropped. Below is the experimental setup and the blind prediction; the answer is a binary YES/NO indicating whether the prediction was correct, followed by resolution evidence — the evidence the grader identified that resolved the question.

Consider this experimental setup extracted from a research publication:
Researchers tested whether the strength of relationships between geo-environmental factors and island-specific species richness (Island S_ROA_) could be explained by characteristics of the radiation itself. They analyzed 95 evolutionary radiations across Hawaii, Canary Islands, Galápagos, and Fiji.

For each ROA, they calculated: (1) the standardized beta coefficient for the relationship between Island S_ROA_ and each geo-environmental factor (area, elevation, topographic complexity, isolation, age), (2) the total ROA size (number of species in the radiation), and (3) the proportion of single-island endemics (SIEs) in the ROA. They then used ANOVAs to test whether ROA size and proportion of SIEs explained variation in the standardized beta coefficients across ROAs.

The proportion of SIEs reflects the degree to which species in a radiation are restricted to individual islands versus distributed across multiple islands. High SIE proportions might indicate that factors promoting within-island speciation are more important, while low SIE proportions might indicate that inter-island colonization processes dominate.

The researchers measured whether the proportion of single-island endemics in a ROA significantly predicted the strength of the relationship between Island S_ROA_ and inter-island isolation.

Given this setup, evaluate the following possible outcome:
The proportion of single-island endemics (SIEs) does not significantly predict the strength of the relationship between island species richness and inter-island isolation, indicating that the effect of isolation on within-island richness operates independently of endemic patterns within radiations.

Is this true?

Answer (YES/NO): YES